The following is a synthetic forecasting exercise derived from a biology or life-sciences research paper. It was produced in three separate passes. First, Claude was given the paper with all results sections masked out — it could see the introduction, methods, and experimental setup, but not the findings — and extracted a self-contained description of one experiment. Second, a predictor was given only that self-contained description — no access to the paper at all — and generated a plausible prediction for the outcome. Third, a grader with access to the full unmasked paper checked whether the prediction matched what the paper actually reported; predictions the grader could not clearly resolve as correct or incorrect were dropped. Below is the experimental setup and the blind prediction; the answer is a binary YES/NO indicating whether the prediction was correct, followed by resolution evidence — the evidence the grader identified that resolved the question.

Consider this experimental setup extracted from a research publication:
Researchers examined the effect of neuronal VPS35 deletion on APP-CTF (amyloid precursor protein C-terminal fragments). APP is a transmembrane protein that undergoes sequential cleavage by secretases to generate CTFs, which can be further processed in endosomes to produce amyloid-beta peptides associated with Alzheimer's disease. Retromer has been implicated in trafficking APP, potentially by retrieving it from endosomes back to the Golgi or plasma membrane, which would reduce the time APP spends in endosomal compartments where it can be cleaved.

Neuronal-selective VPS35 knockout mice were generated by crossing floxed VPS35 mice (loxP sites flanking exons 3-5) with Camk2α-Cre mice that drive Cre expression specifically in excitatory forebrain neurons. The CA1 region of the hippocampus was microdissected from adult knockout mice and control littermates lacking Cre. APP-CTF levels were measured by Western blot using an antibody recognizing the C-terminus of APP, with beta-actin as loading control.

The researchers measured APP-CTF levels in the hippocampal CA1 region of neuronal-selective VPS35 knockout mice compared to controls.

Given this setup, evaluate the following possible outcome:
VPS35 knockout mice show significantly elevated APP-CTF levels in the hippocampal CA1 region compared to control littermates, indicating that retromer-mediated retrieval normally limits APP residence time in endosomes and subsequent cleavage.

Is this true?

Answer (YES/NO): YES